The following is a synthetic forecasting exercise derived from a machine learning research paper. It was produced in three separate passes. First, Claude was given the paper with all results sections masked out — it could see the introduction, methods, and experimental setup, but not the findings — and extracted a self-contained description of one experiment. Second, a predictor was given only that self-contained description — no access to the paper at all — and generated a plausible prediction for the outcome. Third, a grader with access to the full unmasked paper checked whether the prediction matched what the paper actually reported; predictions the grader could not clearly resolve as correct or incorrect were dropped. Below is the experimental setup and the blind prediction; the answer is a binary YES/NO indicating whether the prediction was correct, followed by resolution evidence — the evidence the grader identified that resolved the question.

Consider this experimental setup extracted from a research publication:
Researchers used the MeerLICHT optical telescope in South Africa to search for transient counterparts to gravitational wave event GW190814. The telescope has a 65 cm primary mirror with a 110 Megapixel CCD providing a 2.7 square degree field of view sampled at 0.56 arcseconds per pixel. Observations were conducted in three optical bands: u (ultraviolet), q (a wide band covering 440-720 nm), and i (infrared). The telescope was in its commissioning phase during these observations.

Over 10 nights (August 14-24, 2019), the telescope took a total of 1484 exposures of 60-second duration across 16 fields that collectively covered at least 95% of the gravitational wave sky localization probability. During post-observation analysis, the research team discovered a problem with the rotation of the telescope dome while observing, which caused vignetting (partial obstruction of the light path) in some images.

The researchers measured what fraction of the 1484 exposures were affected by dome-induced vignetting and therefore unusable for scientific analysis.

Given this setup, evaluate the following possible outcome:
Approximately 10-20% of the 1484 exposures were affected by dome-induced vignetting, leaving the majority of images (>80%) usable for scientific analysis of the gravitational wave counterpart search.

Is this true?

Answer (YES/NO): NO